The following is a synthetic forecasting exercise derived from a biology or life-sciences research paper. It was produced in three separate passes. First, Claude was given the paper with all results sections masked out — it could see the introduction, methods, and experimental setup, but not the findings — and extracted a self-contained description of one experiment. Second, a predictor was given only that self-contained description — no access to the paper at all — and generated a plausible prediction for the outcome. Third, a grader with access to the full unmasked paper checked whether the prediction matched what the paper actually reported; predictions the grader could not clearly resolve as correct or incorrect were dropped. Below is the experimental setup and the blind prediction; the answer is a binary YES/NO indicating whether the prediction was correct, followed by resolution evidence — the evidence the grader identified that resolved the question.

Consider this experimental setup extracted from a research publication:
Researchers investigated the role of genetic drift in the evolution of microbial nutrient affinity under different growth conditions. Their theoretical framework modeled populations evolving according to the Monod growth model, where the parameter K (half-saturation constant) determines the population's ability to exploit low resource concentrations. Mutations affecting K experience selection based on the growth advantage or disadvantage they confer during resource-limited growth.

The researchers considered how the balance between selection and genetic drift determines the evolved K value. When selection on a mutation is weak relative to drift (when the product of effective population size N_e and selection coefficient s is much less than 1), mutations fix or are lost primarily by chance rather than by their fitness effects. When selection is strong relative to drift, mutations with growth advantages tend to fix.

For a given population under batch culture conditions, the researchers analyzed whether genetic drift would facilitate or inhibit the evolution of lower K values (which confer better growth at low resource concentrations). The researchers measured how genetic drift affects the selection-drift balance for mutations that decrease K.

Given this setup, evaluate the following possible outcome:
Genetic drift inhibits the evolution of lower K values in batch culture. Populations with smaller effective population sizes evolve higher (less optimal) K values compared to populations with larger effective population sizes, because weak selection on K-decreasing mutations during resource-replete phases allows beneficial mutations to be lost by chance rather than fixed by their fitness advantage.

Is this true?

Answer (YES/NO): YES